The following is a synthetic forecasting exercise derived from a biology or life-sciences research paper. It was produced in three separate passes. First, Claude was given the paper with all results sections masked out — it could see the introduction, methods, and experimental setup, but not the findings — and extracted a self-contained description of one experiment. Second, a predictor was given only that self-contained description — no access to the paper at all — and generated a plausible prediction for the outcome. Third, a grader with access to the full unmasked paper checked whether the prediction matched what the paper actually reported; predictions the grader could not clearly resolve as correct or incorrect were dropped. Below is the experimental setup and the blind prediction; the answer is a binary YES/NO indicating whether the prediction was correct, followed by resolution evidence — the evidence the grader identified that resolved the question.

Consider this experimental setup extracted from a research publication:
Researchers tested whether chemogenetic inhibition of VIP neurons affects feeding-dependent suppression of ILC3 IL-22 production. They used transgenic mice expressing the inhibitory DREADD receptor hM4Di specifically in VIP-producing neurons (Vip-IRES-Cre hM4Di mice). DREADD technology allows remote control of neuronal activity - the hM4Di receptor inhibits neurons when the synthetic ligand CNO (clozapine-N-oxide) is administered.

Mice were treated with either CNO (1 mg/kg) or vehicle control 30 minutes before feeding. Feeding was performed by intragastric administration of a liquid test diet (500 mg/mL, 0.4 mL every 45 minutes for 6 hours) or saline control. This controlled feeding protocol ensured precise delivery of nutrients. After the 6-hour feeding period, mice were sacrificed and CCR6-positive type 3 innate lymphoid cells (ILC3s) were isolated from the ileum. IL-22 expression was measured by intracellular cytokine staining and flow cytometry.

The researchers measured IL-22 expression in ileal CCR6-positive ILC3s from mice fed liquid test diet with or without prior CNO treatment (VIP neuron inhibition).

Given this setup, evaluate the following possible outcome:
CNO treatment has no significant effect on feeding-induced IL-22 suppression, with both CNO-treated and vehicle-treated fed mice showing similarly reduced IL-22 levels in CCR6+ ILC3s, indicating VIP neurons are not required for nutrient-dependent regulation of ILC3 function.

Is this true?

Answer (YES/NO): NO